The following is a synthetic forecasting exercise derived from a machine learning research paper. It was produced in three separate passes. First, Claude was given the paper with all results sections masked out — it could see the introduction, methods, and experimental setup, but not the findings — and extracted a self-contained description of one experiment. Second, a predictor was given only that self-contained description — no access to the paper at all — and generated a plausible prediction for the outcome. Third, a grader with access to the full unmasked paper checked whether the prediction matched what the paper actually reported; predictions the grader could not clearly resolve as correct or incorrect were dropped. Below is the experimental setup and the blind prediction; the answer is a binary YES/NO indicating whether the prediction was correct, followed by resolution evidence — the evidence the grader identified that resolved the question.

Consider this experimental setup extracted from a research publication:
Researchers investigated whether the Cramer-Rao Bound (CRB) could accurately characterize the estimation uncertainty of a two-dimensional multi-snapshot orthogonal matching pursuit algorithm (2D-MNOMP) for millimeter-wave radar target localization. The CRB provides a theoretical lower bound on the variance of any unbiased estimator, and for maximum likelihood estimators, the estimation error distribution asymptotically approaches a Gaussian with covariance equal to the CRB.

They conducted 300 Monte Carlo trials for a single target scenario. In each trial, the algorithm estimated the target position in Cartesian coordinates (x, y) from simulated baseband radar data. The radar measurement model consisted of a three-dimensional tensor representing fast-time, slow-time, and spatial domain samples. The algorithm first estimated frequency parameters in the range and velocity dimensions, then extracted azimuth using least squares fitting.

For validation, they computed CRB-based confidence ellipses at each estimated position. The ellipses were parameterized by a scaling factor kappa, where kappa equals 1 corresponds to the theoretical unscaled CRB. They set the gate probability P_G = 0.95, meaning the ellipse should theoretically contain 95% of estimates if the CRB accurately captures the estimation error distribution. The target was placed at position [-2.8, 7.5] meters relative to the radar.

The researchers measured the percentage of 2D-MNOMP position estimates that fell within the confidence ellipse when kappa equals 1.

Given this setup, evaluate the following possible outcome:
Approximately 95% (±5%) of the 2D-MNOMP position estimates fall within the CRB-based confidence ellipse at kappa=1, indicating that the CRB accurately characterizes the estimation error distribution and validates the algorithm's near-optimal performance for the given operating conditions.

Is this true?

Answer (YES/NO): YES